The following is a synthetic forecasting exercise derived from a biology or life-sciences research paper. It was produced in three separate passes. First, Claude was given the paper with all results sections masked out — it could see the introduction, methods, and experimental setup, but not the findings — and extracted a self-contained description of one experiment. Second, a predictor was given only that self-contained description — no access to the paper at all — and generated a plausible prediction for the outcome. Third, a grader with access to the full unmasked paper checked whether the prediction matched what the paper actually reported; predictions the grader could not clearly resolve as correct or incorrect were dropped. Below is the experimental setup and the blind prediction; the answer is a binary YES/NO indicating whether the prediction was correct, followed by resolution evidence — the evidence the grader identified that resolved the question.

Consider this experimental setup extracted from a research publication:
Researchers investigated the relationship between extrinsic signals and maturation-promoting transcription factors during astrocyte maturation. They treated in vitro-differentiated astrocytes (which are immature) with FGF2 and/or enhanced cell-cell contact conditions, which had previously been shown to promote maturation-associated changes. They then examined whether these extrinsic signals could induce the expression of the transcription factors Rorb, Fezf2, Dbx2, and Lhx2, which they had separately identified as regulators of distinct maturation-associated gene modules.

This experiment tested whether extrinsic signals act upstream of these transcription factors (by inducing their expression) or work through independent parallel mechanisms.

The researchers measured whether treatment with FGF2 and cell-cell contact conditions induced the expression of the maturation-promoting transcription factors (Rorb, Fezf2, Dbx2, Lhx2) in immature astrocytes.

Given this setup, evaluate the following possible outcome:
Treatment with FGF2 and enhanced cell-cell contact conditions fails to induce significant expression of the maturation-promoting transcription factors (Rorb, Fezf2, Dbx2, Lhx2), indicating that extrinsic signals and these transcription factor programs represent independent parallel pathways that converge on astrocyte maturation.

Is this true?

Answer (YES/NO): NO